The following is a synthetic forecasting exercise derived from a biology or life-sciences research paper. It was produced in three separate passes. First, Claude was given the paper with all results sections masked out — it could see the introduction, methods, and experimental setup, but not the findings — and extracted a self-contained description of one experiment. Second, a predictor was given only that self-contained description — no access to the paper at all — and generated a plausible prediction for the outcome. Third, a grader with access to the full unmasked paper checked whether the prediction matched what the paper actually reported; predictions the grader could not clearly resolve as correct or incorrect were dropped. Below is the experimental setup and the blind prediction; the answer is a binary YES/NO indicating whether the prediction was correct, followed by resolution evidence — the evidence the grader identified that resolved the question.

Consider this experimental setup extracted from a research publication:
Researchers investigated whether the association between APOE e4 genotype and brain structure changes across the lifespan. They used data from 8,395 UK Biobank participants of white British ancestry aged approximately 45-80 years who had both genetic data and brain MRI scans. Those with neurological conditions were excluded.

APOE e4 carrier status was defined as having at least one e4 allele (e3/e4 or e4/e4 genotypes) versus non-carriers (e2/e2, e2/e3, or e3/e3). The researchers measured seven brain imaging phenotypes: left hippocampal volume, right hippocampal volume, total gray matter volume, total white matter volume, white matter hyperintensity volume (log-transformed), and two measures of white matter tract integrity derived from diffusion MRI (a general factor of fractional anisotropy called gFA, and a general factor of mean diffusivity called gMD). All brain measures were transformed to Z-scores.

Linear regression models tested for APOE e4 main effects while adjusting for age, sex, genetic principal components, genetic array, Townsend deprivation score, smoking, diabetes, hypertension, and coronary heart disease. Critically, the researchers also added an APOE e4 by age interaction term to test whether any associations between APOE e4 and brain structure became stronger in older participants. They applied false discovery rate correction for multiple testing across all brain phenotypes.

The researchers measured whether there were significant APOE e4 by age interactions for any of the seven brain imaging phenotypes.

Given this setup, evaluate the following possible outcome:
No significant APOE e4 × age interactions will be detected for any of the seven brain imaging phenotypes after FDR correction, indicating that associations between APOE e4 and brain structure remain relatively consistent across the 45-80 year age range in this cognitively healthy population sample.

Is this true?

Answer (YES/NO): YES